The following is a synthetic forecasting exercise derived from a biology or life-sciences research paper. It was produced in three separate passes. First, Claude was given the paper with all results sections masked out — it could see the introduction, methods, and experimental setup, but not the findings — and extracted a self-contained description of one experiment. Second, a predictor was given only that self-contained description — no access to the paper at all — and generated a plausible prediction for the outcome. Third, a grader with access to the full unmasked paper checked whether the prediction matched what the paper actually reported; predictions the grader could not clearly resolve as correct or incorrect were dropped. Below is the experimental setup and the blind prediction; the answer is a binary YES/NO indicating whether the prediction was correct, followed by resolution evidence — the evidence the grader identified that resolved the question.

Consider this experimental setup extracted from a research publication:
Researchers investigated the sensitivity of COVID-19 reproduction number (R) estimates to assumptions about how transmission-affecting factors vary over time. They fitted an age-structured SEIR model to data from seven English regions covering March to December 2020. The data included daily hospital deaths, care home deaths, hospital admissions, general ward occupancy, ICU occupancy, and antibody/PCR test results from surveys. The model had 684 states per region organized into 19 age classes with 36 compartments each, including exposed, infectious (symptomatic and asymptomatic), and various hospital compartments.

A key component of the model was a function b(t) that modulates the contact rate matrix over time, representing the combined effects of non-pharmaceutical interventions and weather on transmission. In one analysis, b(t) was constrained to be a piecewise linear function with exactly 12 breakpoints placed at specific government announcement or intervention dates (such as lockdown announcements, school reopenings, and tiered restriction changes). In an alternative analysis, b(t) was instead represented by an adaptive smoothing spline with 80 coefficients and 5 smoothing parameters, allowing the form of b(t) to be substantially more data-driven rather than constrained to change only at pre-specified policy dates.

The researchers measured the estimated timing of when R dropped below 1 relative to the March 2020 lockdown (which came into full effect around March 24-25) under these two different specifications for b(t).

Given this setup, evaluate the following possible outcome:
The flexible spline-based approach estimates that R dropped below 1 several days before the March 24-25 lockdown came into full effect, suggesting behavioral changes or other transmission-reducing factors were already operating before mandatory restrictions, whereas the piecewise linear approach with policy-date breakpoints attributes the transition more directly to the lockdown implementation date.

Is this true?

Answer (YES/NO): YES